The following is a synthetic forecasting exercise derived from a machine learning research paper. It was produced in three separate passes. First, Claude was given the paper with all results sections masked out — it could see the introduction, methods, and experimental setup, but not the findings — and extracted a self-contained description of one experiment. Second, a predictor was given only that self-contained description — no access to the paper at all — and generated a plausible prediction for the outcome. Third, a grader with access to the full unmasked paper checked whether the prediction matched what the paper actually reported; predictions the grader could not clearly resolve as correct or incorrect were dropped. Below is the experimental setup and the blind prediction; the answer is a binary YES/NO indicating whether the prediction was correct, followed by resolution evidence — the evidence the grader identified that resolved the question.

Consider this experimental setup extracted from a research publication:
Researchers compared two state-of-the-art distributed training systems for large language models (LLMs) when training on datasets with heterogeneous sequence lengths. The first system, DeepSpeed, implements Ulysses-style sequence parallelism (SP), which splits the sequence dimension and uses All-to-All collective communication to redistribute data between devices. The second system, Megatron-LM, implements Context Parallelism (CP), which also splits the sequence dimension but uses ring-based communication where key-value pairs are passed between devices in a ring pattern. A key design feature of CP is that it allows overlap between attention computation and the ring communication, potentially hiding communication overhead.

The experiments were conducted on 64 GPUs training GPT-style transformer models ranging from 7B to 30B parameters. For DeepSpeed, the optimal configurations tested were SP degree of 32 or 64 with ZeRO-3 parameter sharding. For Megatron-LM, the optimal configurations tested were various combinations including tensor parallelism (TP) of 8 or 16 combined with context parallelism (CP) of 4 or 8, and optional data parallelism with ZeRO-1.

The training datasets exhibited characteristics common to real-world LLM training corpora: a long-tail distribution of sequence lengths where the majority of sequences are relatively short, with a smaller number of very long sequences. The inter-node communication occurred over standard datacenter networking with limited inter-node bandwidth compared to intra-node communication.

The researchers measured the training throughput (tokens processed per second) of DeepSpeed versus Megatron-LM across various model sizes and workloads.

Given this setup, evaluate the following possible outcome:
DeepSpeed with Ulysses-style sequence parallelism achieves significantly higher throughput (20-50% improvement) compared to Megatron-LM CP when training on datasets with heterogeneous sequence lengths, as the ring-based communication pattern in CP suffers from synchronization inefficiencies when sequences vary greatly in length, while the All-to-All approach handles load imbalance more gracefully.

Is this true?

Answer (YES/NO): NO